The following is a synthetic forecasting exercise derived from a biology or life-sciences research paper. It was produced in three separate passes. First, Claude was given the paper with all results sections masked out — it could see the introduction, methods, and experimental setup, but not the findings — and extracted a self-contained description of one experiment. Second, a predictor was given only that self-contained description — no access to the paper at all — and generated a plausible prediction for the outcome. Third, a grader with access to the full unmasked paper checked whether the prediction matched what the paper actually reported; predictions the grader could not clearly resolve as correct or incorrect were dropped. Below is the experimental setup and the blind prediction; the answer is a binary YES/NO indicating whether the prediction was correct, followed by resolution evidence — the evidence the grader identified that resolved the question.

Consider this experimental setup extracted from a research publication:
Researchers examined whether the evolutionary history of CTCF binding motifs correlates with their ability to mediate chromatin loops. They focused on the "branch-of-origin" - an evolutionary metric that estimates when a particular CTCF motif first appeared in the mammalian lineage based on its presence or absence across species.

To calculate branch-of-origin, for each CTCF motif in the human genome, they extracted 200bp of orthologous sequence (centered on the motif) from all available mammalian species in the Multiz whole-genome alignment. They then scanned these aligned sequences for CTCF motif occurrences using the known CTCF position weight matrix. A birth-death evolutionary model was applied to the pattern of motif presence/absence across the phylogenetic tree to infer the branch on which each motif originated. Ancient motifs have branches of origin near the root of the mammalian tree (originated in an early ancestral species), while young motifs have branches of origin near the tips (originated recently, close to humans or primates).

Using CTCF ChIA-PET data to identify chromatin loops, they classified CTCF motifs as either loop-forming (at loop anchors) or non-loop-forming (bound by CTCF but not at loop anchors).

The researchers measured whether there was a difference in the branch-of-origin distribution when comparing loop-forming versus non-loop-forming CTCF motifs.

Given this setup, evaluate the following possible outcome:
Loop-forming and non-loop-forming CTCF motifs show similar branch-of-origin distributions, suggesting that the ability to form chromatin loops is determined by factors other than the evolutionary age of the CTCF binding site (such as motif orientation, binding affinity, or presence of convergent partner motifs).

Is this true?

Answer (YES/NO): NO